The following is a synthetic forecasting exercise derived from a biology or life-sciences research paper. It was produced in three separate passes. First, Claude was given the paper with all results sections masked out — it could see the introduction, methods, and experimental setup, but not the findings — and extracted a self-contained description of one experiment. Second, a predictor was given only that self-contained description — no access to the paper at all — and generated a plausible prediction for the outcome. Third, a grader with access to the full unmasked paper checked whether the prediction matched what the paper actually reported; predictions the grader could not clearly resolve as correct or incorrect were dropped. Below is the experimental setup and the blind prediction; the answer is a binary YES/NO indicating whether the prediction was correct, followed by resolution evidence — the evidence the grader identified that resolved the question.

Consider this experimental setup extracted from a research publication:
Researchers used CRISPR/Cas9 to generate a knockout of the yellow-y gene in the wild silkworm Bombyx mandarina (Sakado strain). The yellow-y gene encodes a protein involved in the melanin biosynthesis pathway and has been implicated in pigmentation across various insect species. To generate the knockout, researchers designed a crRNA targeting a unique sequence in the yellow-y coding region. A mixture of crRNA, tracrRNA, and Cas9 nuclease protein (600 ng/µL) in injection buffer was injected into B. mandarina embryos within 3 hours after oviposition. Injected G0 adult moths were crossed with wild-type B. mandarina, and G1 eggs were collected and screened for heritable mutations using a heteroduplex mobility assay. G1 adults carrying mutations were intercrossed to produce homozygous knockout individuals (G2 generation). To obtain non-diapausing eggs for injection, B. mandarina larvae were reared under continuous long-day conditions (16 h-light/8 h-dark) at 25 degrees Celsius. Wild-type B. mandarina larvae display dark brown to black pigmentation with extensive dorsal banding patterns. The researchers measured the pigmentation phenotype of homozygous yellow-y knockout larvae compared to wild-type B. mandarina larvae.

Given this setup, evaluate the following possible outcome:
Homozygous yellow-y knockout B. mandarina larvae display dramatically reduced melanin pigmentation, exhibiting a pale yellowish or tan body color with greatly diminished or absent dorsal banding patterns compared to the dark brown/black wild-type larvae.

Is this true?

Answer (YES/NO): NO